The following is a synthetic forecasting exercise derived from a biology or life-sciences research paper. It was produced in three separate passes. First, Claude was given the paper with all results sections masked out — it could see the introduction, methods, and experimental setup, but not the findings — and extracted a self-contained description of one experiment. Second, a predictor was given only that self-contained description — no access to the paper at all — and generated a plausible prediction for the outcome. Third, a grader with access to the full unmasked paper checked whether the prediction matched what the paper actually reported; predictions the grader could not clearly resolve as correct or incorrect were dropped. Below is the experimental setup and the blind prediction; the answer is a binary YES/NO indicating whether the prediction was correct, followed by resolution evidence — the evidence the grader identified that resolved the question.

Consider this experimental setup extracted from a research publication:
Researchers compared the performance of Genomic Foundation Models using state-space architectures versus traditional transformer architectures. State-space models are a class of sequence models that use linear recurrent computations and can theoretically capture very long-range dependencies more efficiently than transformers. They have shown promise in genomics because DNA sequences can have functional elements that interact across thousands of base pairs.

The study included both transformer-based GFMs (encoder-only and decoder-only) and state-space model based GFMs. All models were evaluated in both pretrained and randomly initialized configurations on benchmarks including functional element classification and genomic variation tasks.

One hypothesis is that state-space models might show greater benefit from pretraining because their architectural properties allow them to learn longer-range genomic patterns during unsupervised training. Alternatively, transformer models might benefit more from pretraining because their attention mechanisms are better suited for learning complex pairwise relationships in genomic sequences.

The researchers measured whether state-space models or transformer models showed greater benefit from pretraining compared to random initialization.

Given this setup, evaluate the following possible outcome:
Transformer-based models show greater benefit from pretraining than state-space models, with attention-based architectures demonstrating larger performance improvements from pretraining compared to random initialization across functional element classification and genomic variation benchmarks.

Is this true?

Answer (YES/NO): NO